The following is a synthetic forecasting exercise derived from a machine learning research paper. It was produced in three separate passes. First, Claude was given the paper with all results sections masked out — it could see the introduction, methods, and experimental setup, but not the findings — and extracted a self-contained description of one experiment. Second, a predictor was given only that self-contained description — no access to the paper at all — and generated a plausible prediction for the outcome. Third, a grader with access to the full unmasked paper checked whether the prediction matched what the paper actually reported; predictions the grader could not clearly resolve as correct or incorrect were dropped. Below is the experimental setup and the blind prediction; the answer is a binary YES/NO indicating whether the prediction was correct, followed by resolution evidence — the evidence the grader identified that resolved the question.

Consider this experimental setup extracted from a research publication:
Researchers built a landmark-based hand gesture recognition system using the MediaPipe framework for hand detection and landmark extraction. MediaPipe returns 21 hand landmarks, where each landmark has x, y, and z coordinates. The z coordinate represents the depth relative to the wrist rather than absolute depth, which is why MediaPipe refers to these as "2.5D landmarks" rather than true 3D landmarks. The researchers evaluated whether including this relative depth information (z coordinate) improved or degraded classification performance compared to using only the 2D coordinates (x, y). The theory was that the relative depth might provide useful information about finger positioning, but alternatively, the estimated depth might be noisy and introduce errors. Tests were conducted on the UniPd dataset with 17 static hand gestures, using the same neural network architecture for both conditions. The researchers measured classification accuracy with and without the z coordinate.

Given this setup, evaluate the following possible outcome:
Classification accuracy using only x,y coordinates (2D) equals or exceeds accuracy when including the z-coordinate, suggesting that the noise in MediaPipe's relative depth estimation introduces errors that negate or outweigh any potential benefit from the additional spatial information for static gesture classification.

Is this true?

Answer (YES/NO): YES